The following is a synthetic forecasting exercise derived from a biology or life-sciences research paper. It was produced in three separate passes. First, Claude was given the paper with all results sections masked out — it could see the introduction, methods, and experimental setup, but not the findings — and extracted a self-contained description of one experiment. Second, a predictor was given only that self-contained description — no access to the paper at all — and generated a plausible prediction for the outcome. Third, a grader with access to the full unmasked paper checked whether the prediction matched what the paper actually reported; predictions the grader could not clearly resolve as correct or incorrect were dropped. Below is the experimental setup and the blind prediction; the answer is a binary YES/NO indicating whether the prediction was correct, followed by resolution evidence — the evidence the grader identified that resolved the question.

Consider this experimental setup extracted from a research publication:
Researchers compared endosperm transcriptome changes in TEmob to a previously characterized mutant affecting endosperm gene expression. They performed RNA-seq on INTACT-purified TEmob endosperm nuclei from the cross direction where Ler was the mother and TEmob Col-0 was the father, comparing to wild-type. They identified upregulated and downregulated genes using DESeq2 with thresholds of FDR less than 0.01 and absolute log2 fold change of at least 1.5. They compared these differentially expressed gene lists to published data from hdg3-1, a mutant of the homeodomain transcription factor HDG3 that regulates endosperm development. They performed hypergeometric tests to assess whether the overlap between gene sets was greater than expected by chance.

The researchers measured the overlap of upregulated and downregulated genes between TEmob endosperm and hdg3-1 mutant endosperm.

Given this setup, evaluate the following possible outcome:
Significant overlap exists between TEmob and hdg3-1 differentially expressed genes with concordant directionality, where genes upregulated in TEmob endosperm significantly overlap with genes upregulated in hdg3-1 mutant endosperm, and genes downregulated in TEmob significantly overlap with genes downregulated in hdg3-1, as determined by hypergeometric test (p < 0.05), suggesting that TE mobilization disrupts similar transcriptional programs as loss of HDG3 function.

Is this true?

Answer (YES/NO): NO